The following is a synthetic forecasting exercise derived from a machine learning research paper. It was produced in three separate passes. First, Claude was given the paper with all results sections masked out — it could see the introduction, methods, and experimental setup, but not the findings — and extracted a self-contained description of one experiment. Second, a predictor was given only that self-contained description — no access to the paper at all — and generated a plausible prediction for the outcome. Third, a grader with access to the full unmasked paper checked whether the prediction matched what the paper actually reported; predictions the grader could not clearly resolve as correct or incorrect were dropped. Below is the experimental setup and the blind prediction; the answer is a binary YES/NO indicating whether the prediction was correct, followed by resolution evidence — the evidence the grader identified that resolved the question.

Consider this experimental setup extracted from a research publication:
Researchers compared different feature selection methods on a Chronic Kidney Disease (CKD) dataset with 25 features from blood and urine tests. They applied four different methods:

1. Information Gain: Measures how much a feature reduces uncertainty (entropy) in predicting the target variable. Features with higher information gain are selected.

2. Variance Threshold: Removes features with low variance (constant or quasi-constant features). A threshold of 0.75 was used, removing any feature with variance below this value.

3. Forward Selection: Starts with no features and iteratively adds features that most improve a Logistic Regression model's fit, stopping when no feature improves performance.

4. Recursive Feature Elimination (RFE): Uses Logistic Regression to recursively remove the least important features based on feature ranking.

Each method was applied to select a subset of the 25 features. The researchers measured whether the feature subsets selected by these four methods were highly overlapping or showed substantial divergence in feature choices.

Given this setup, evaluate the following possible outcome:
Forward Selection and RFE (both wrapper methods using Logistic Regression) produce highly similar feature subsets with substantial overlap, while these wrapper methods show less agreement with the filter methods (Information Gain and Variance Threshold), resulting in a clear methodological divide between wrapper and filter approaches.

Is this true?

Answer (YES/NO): NO